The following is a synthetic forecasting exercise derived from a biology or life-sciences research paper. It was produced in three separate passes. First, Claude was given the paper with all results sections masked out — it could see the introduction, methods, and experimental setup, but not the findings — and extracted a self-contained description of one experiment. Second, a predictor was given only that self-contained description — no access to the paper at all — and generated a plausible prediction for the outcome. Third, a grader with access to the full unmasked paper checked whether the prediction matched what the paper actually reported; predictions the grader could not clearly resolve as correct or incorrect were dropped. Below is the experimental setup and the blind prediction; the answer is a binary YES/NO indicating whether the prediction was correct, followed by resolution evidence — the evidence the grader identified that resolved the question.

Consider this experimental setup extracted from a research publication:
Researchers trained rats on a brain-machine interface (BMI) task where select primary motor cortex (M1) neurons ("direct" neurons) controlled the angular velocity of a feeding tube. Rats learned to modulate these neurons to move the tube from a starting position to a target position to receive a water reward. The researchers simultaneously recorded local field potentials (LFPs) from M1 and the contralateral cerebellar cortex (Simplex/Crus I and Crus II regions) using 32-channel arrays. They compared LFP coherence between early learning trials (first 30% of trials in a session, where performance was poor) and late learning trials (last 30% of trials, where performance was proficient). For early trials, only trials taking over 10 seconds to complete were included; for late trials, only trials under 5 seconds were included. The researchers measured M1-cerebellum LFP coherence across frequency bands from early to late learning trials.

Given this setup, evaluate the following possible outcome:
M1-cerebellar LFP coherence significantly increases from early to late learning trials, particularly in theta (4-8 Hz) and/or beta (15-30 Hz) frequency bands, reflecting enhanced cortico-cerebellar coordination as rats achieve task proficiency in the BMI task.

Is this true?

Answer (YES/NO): NO